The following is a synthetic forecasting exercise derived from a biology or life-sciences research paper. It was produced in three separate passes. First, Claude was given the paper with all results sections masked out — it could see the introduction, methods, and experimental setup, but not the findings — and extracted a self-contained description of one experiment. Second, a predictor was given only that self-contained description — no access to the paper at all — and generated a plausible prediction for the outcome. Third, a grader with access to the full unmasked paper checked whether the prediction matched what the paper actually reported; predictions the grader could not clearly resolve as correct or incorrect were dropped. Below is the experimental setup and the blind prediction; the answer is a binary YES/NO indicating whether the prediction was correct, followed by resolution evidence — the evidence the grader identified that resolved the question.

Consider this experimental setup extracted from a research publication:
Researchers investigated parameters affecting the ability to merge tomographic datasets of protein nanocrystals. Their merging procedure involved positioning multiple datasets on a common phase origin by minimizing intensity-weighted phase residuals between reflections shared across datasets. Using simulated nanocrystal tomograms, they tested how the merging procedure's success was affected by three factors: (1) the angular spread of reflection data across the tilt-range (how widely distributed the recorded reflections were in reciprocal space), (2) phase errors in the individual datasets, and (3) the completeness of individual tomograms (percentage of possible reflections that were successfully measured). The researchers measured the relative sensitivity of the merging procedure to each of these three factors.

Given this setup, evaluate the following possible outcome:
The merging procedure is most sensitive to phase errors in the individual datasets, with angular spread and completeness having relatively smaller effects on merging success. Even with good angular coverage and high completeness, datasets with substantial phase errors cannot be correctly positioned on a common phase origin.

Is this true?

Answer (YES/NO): NO